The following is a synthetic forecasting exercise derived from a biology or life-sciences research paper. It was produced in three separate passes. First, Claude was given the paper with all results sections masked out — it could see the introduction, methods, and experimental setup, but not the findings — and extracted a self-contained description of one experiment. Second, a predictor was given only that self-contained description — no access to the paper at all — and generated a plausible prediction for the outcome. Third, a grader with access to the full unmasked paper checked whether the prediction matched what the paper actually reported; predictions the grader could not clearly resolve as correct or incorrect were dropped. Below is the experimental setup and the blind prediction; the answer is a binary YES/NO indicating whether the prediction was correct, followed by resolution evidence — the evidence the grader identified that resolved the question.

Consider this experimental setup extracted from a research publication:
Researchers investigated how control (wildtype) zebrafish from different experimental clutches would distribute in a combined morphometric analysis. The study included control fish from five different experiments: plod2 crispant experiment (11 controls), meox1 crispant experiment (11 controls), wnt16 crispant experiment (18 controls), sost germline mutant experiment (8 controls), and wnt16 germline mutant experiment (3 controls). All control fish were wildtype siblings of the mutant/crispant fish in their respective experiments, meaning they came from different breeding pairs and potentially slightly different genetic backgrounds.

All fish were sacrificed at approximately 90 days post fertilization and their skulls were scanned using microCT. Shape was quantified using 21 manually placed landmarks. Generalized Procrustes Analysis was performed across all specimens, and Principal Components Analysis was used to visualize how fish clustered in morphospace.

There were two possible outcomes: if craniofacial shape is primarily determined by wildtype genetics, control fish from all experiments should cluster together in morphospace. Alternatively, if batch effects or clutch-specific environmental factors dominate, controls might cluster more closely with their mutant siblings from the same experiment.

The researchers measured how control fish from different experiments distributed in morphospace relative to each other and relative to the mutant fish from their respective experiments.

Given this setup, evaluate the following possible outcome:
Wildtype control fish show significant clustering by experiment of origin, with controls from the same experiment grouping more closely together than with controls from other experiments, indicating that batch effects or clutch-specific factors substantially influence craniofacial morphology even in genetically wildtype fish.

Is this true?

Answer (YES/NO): YES